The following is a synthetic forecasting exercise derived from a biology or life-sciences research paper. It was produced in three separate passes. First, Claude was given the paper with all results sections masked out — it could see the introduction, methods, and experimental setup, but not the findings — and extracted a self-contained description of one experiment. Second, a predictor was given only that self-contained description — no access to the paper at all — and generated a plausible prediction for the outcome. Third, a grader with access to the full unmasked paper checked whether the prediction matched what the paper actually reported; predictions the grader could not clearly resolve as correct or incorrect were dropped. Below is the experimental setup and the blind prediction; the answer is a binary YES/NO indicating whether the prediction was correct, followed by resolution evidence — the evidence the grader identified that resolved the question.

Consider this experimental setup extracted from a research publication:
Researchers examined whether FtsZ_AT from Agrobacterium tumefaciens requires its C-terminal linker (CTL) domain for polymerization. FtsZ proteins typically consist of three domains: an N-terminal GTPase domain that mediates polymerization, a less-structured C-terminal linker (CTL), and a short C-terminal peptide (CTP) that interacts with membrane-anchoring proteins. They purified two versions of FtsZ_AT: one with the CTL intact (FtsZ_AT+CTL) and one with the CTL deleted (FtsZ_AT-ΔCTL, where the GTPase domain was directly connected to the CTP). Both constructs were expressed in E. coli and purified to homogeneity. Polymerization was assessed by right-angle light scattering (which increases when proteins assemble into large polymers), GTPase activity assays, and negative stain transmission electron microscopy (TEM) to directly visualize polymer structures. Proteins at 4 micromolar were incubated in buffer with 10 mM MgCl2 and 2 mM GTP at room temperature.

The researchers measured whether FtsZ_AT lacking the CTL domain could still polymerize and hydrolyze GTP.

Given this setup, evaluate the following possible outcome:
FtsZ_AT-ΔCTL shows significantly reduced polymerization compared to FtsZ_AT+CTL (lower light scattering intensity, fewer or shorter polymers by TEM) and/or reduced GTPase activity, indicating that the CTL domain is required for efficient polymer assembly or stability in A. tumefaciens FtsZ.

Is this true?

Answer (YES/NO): NO